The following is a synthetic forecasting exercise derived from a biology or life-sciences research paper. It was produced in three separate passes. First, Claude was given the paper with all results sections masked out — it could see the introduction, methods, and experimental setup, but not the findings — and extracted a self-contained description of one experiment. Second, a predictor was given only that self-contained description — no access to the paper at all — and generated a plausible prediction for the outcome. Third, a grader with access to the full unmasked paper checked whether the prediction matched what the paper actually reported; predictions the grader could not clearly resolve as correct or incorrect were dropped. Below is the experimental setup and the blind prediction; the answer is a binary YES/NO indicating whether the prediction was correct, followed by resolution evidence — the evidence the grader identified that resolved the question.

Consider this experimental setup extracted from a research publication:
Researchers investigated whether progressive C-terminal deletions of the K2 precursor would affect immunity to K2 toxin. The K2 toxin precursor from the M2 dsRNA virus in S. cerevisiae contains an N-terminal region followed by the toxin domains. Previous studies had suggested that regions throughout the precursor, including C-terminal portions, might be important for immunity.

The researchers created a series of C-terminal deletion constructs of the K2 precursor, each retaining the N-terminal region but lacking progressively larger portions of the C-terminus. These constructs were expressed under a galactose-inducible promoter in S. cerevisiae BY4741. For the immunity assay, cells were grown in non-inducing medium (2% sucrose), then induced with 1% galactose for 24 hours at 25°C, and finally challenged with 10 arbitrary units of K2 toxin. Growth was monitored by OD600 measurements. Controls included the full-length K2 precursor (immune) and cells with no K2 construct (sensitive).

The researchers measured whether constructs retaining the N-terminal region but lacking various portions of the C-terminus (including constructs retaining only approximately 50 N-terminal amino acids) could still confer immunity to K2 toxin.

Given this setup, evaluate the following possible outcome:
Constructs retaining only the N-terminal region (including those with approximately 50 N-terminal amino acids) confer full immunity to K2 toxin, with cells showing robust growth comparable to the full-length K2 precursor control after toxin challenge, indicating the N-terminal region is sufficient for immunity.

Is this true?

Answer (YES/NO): YES